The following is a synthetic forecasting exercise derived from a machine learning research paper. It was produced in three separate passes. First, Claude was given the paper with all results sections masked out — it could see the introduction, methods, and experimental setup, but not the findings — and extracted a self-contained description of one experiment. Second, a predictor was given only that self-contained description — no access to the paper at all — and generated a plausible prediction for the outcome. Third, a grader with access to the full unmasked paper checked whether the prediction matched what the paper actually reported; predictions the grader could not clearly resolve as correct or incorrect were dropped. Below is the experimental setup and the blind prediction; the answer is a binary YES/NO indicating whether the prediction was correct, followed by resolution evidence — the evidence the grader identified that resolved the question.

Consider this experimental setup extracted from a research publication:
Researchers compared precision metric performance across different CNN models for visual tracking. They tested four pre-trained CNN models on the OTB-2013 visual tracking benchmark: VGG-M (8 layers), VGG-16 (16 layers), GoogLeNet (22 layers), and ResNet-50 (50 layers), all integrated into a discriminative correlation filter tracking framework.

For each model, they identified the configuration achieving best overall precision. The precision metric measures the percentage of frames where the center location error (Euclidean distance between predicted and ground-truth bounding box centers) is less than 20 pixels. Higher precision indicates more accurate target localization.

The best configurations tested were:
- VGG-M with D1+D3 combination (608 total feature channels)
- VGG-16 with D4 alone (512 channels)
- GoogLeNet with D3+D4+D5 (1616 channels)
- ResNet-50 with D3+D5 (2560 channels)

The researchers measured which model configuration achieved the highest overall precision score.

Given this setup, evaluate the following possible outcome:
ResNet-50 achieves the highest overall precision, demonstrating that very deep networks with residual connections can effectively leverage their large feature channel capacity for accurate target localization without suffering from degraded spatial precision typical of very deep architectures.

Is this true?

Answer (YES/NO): NO